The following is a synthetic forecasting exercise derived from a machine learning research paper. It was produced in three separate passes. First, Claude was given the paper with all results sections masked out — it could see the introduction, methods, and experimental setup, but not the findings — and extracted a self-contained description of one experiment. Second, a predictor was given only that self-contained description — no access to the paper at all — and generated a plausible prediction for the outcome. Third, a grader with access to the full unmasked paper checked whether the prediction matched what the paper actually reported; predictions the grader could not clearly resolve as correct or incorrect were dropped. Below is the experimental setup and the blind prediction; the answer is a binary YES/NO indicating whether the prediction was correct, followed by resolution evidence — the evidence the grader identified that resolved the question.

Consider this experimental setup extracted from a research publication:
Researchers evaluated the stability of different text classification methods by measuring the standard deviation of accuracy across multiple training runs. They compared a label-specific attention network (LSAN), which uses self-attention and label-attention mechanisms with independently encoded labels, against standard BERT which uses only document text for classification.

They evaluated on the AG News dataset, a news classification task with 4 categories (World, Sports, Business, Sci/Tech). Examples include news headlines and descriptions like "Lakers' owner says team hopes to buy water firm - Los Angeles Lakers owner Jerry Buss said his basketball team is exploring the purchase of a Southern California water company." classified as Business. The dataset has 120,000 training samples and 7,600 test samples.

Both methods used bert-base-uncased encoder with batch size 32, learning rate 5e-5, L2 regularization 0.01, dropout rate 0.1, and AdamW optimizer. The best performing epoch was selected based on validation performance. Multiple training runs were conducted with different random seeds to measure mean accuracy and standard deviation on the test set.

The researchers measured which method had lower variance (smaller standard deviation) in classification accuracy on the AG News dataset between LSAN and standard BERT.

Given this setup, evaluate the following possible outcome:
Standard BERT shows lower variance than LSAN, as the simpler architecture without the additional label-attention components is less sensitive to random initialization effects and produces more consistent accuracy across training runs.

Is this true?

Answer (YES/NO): YES